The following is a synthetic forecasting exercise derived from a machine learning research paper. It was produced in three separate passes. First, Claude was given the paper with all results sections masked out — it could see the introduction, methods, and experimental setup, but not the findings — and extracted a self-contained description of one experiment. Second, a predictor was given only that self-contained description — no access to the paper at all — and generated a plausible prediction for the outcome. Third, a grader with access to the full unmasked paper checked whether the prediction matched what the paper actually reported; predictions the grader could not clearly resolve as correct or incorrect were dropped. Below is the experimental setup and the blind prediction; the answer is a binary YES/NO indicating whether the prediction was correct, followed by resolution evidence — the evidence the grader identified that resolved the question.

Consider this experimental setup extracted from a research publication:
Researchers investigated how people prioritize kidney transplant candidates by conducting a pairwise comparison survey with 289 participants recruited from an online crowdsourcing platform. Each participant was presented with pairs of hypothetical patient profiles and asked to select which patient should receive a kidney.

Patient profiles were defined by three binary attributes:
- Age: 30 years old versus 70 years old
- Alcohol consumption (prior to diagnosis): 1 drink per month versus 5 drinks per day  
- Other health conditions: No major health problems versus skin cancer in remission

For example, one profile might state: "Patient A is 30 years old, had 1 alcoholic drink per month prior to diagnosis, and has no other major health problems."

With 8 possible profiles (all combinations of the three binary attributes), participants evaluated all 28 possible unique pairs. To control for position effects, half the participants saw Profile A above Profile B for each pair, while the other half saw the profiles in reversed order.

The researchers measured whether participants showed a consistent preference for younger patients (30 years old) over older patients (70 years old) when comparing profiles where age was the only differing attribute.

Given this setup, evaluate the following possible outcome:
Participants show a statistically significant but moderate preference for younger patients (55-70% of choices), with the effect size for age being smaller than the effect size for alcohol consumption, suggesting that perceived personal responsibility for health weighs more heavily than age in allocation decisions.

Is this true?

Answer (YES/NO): NO